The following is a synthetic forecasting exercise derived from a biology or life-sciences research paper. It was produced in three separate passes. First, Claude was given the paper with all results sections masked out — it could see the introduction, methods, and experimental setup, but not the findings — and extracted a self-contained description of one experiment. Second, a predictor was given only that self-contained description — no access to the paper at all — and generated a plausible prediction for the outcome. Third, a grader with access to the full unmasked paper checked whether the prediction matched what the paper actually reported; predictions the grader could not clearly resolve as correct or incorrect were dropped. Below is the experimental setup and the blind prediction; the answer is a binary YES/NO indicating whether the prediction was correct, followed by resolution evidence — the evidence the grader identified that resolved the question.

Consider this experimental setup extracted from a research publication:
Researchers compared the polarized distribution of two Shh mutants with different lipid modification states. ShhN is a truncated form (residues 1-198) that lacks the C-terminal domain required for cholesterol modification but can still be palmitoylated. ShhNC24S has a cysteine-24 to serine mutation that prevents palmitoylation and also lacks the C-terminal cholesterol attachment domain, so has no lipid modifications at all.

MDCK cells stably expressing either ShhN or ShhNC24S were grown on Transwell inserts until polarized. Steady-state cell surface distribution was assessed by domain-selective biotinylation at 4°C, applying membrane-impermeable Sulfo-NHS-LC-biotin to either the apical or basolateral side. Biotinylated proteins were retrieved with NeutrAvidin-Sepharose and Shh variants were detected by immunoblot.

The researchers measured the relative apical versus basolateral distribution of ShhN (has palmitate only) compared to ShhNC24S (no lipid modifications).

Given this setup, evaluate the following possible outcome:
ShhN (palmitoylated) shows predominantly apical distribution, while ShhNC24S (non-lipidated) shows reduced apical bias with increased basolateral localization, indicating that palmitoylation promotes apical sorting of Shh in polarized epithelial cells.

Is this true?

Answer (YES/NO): NO